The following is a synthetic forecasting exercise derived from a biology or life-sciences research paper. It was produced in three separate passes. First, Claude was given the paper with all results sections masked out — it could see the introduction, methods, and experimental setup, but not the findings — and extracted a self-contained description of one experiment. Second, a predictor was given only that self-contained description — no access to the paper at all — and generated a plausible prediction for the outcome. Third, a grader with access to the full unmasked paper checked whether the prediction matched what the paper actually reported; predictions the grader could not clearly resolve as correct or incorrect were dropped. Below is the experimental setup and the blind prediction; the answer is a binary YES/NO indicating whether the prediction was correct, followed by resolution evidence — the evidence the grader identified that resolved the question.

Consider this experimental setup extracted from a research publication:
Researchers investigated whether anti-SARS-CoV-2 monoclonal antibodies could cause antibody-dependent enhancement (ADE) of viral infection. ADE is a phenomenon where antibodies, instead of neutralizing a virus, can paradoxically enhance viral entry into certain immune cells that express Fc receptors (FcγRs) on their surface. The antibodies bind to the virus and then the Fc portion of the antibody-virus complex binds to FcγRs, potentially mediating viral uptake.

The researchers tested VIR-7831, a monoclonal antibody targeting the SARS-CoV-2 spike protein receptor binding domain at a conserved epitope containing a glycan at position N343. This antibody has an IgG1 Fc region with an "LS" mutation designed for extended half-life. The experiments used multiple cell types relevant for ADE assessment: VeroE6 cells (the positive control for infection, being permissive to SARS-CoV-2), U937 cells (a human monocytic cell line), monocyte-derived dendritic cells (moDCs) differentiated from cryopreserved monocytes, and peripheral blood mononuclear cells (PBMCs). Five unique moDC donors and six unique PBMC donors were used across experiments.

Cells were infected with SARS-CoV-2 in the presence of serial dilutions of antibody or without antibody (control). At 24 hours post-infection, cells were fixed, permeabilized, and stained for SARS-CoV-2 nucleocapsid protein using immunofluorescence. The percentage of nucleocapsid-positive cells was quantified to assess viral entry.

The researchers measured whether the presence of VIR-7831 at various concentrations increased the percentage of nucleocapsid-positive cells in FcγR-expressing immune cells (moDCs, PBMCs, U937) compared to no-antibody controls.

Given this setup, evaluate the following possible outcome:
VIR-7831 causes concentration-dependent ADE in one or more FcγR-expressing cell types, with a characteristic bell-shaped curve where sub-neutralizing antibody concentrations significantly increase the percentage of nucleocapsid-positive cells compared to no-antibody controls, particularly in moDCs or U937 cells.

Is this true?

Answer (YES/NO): NO